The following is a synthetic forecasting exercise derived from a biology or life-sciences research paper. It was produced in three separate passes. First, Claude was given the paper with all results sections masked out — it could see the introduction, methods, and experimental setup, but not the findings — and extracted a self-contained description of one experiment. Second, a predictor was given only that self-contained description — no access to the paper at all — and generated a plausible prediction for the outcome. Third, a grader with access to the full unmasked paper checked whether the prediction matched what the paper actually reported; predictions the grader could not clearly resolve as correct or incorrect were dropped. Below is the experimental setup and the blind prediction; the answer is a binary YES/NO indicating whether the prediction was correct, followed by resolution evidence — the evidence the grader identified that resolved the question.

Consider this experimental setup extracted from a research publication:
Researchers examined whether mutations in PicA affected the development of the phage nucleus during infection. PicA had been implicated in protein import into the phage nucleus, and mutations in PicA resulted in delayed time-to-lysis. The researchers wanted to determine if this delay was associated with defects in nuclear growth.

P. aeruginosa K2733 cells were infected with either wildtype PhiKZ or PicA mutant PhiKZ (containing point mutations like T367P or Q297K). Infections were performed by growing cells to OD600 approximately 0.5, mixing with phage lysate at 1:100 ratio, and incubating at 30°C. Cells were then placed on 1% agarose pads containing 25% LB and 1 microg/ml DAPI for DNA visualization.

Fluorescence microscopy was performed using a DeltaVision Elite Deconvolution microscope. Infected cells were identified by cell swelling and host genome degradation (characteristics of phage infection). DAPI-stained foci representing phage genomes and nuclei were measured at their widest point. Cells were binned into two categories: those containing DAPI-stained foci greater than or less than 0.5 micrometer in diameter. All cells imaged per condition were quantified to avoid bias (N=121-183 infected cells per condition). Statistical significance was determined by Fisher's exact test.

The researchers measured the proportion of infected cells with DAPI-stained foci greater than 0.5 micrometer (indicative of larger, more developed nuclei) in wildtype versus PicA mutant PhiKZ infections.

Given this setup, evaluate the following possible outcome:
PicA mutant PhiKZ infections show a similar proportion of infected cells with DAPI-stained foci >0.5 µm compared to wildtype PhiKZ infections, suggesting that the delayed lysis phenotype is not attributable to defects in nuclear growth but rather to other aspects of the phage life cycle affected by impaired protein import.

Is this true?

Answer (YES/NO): NO